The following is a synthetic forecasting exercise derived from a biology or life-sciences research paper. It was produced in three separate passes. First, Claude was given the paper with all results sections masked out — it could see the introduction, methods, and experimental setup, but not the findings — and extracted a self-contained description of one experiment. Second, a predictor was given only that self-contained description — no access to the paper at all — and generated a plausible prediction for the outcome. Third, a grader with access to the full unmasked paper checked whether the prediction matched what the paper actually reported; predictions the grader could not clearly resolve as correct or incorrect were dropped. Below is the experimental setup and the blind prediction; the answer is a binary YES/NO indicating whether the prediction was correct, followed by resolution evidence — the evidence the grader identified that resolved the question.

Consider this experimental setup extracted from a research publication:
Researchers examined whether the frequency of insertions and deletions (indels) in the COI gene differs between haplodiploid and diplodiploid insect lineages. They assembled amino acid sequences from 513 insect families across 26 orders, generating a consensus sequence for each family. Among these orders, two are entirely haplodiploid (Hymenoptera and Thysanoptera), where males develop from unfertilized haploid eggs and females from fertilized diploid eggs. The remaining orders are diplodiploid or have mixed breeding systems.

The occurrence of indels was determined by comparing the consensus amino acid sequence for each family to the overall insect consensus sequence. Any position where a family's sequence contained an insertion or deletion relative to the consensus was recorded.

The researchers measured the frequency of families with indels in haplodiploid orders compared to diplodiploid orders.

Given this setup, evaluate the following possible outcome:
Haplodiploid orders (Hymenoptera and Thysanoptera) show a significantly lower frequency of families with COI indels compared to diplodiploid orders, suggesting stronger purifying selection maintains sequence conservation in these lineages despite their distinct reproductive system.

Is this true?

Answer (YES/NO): NO